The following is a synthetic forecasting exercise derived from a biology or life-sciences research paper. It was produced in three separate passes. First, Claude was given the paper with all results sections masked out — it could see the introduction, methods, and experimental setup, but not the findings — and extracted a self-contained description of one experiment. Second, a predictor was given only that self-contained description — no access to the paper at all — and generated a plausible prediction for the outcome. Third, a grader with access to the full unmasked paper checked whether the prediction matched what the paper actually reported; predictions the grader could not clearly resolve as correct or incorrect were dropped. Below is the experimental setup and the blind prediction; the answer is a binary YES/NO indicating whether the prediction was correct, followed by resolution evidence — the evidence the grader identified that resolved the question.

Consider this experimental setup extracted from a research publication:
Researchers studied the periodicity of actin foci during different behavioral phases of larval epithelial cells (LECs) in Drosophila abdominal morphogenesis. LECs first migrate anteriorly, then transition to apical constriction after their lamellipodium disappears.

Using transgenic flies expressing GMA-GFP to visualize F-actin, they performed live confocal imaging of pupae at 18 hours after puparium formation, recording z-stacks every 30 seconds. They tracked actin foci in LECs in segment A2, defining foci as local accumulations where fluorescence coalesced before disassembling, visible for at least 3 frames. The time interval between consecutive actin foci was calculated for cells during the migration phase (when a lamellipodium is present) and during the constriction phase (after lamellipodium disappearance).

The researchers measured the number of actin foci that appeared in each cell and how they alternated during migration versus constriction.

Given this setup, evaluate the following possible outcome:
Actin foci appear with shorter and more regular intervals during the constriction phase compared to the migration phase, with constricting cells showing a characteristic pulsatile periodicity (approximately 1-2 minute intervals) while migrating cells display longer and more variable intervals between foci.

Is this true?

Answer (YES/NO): NO